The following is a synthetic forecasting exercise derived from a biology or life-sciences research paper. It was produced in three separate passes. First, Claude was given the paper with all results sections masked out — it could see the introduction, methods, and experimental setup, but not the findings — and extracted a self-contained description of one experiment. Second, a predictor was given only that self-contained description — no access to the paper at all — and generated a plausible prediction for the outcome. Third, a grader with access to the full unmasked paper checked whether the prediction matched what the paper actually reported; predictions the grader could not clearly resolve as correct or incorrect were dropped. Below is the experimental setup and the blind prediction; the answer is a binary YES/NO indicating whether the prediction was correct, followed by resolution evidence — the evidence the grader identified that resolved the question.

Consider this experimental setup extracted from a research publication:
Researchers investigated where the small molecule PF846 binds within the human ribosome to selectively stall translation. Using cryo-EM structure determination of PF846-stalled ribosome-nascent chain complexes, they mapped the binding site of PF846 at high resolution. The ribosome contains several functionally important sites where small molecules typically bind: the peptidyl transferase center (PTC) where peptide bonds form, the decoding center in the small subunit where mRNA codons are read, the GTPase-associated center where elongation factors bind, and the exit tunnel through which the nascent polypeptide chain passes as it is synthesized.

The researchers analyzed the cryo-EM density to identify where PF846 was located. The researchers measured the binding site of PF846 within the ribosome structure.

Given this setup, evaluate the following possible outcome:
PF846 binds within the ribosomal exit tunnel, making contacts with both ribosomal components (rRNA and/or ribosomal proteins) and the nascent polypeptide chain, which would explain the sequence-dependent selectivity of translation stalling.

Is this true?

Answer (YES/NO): YES